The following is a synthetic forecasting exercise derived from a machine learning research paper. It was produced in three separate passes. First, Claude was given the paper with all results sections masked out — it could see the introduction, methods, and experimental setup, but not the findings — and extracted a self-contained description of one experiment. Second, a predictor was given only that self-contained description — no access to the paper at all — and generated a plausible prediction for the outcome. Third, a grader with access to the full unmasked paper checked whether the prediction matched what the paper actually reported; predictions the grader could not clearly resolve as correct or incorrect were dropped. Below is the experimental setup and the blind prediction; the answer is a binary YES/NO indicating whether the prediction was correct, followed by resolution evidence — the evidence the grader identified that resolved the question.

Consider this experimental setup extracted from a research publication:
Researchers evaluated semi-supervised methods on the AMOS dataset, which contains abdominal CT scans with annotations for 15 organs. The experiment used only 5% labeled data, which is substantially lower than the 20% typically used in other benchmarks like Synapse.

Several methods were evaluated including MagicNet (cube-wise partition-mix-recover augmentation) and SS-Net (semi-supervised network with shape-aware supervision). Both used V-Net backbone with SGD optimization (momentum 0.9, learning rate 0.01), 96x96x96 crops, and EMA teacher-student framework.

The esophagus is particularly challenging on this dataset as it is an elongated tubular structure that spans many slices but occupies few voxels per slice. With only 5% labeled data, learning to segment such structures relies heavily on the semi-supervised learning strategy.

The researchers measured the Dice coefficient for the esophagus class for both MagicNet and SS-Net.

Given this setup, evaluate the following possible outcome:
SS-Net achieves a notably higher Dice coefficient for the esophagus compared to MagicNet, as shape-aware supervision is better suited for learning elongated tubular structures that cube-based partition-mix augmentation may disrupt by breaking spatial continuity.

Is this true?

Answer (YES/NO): NO